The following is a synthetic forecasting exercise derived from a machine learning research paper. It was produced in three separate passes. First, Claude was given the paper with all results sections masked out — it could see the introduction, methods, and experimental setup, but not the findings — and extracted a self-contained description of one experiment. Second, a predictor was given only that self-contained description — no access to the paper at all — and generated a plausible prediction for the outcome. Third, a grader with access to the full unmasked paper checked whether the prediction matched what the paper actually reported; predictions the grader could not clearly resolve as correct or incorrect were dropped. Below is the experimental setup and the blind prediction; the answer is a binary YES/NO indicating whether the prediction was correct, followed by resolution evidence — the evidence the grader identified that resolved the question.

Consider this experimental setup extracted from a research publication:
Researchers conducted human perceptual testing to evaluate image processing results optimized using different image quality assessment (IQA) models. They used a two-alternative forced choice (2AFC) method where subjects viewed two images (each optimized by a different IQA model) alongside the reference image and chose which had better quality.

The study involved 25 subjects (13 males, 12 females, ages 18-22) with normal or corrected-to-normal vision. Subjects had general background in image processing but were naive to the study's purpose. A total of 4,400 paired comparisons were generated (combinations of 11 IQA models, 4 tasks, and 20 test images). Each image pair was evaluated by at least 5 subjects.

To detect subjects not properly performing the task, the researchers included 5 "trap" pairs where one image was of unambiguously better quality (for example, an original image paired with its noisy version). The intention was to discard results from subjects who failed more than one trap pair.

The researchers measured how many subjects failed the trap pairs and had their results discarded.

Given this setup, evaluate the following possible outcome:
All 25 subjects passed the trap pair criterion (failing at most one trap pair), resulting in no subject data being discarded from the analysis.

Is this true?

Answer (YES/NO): YES